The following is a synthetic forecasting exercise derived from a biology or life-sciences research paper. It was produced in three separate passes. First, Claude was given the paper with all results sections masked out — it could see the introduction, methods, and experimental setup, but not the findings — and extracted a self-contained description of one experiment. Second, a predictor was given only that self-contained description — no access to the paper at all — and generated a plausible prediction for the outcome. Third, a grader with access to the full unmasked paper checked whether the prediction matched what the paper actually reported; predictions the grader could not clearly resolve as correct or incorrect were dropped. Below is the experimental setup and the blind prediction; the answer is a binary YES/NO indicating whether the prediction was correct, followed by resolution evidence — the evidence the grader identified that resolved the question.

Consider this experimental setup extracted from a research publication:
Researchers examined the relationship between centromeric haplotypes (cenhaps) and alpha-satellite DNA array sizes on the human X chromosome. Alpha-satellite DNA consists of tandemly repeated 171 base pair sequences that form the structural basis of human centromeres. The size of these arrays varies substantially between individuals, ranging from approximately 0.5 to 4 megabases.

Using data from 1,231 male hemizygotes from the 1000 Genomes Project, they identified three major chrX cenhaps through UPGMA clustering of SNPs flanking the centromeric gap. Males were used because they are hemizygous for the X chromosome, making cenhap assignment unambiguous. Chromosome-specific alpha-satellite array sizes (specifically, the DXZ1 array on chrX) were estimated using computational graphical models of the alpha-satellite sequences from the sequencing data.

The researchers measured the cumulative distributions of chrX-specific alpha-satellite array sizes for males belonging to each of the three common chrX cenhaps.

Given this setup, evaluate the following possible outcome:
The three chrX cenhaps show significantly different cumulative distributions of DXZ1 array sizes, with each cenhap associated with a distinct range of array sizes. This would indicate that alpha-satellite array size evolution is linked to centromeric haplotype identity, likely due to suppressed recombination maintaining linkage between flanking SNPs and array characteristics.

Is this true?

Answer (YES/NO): YES